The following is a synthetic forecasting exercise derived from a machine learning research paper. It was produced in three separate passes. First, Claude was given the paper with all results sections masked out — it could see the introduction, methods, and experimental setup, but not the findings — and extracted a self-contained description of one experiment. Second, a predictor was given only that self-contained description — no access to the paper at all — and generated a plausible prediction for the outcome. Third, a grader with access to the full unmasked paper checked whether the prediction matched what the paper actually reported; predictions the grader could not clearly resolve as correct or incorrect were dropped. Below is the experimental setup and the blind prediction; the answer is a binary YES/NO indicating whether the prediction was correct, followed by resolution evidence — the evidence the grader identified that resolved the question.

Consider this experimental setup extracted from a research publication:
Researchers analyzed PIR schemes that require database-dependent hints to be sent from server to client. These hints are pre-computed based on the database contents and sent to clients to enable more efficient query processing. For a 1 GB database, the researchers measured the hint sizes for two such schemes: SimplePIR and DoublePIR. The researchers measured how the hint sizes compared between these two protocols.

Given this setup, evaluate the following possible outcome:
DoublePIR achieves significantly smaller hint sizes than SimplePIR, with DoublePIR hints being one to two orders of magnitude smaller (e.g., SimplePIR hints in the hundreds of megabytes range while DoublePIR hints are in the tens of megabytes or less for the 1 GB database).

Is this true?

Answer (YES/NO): NO